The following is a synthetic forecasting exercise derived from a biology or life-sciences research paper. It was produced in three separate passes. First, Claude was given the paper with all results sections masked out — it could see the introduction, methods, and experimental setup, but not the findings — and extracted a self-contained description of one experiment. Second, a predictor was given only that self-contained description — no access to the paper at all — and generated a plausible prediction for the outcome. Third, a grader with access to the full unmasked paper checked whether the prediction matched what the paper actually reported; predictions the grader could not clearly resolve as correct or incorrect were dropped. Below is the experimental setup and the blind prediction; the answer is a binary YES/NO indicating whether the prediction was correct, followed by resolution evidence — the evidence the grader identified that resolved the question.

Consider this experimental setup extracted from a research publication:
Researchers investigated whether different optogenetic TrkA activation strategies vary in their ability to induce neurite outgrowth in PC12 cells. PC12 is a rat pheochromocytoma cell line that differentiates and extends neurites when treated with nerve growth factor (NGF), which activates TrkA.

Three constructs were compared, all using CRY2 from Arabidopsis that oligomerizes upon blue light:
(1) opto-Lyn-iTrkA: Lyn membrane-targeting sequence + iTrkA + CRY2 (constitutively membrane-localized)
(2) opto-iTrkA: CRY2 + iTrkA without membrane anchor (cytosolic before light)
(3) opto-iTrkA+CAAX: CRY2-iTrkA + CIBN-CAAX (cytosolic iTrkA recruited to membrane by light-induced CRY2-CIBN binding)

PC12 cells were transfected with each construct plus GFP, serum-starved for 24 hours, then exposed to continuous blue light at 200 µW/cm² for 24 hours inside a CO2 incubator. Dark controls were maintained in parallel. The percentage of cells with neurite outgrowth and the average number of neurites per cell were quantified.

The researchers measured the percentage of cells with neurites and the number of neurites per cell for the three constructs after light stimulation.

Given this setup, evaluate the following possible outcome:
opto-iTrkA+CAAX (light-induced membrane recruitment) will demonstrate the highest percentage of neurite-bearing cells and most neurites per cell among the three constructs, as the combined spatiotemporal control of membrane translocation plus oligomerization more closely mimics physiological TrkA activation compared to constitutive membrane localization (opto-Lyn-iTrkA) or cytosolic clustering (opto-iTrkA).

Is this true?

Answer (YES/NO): YES